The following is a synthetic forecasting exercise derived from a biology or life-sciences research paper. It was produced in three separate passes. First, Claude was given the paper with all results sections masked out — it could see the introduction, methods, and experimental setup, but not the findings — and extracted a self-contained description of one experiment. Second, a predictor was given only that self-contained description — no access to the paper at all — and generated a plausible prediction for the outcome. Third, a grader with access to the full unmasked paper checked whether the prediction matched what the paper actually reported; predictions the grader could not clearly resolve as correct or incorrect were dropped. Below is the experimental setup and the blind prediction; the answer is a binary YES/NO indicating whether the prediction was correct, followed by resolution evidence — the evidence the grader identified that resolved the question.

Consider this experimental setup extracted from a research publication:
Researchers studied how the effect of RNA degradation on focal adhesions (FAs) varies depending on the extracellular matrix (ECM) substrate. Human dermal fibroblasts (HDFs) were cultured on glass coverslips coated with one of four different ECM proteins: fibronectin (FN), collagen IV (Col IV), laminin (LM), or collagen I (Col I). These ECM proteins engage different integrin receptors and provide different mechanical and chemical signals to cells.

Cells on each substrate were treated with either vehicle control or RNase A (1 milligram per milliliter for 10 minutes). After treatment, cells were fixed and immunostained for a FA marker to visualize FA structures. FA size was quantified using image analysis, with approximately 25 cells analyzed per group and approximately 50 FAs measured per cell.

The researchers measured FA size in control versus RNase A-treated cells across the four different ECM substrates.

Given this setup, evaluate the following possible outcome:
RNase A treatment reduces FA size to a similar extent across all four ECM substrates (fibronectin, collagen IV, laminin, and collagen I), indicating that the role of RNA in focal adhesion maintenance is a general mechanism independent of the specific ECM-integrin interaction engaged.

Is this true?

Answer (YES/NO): NO